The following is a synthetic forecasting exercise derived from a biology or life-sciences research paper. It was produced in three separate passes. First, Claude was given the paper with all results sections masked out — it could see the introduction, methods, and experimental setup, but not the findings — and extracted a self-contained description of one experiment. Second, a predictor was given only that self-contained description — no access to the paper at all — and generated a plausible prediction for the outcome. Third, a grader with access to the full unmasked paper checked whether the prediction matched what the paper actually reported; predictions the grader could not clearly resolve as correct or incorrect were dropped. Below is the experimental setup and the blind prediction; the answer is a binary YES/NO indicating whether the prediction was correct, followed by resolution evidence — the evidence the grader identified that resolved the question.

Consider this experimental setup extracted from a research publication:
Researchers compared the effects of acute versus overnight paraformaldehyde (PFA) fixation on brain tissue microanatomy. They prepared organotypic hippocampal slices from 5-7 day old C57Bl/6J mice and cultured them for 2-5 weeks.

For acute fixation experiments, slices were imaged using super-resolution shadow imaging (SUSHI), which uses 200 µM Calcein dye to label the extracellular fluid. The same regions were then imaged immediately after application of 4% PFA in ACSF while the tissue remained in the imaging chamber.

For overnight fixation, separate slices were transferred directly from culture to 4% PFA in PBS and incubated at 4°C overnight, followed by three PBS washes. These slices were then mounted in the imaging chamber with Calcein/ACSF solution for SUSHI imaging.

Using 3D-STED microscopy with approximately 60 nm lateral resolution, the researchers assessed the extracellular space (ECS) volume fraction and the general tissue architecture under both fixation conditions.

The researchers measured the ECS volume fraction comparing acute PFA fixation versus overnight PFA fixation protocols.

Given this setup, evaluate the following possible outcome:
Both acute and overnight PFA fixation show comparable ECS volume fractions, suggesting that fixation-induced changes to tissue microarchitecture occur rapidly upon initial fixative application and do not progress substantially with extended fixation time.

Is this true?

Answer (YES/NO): NO